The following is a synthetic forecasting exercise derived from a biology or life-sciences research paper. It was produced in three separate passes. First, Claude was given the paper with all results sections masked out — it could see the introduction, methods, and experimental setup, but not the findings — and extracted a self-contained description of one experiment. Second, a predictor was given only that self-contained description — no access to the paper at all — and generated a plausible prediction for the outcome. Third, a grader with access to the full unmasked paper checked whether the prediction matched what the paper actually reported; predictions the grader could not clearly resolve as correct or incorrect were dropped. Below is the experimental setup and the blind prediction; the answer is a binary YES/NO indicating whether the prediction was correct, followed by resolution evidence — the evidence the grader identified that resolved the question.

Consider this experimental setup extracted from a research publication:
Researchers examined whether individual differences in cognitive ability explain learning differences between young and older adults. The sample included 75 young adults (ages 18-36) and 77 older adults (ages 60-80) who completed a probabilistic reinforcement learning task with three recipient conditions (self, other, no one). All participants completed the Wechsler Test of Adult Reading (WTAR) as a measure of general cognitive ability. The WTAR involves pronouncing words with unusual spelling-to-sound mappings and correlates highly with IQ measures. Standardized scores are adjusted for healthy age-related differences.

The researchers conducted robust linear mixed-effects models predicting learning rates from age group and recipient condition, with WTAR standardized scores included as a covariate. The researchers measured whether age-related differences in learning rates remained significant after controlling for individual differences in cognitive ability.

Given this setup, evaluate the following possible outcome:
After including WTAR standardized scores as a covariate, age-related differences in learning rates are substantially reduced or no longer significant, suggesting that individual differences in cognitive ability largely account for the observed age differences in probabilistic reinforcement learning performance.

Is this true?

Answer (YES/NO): NO